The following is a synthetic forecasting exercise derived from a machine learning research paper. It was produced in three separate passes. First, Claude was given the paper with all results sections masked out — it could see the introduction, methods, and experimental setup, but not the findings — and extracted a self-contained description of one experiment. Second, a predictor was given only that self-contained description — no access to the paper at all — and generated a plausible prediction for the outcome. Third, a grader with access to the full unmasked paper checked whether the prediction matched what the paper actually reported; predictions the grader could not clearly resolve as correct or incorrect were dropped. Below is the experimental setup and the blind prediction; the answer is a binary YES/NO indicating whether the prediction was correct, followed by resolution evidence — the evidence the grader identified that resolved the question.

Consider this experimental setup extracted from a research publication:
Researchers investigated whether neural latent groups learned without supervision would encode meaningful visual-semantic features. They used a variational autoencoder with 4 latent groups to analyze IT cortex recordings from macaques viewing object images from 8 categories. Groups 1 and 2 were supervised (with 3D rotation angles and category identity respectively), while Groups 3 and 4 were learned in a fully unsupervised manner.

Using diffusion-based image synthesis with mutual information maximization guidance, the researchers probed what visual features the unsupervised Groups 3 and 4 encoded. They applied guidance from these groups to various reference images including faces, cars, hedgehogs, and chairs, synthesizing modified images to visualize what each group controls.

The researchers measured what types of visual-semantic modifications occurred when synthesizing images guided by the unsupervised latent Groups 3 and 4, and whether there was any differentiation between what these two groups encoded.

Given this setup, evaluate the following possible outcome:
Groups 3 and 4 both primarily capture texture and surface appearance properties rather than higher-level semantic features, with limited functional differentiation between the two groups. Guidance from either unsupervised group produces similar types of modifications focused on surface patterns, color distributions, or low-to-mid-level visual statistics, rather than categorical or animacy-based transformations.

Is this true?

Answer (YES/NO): NO